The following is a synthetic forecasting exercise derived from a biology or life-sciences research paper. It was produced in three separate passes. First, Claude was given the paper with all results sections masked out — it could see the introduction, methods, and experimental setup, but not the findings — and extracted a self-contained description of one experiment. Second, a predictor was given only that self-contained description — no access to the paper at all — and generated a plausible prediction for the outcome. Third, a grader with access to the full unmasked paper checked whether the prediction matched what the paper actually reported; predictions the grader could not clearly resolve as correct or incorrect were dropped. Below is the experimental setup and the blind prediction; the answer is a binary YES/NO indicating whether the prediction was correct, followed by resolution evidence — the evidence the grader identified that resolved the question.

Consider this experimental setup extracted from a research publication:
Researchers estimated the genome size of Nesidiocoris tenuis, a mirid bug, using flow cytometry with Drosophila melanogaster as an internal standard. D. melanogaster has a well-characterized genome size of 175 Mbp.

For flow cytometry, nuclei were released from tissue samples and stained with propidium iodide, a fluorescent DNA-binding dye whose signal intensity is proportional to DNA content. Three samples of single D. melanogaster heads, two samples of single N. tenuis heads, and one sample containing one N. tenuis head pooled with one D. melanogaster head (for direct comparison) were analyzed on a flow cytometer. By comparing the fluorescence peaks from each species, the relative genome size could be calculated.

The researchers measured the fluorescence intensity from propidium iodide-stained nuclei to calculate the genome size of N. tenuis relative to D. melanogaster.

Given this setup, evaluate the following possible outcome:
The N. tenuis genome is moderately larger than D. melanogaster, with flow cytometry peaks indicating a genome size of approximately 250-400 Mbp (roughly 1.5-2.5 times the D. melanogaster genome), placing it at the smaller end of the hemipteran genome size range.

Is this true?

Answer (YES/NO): NO